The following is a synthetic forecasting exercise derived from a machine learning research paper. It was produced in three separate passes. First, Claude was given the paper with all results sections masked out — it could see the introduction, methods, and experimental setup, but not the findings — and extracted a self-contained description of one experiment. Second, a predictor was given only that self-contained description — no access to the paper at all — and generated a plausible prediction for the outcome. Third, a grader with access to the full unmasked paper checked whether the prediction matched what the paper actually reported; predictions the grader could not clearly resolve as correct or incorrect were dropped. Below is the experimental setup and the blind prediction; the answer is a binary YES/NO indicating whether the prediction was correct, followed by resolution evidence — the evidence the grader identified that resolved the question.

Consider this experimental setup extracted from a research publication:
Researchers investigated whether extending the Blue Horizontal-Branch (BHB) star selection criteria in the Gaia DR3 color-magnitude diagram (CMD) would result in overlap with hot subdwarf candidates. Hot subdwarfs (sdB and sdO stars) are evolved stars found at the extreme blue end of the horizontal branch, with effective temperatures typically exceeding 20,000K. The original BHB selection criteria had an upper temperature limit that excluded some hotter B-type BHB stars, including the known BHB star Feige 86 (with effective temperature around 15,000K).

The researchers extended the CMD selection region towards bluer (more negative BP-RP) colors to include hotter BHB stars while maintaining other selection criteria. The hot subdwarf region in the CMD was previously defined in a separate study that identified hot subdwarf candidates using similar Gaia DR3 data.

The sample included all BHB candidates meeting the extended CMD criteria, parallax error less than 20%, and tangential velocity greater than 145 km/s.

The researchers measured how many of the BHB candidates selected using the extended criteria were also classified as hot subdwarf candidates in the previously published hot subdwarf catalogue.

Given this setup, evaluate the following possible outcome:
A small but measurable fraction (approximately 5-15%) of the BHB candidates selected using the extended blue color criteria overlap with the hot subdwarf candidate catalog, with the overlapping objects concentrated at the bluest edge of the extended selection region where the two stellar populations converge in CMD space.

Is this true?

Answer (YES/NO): NO